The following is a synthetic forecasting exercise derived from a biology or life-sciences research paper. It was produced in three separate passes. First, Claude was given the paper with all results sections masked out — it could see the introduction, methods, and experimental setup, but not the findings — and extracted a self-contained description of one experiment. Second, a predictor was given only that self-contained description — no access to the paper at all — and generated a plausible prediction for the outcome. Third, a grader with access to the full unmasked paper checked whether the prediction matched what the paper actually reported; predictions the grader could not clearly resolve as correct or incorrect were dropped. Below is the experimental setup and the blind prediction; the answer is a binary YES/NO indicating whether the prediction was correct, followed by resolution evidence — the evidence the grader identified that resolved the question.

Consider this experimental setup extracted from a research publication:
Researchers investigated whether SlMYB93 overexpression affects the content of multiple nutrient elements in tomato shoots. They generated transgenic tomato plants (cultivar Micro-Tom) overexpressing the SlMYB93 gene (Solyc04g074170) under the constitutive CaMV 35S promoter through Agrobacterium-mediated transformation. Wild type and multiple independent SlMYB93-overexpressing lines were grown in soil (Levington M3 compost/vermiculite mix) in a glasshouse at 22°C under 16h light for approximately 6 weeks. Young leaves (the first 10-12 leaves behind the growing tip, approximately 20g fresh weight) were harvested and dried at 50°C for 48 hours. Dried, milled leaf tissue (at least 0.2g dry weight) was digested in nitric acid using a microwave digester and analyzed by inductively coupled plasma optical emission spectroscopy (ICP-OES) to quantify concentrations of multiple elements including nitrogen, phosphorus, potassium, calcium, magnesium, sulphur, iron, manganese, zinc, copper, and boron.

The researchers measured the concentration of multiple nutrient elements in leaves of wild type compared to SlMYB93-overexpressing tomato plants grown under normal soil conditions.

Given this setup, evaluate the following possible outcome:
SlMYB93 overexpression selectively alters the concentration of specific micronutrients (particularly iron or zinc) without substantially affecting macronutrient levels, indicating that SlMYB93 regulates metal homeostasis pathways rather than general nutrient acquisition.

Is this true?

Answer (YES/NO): NO